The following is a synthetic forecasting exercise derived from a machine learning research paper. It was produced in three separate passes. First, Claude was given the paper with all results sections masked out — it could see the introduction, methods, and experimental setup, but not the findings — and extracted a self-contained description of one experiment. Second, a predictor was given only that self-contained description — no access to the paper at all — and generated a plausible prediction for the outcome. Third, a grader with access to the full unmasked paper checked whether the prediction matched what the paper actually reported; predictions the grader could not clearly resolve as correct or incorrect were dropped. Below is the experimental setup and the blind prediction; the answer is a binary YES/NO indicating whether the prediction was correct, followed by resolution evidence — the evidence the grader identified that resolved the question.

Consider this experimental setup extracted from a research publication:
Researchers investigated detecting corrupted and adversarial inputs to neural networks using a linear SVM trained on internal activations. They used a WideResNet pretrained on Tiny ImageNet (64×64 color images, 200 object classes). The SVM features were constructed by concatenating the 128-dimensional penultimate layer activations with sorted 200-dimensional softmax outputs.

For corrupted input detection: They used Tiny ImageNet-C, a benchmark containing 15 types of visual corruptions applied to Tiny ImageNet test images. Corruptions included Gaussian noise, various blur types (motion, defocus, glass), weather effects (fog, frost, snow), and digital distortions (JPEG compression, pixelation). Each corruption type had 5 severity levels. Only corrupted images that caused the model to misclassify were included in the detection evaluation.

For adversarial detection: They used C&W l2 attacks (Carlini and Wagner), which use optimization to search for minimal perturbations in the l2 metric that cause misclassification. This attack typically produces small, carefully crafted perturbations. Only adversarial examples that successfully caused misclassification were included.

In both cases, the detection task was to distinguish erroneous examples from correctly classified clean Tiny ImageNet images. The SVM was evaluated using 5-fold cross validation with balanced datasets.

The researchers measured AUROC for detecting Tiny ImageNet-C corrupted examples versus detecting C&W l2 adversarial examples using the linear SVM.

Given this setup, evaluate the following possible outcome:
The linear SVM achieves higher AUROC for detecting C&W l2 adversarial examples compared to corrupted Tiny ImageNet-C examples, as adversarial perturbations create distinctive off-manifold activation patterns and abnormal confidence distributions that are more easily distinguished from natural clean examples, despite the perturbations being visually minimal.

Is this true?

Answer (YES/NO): NO